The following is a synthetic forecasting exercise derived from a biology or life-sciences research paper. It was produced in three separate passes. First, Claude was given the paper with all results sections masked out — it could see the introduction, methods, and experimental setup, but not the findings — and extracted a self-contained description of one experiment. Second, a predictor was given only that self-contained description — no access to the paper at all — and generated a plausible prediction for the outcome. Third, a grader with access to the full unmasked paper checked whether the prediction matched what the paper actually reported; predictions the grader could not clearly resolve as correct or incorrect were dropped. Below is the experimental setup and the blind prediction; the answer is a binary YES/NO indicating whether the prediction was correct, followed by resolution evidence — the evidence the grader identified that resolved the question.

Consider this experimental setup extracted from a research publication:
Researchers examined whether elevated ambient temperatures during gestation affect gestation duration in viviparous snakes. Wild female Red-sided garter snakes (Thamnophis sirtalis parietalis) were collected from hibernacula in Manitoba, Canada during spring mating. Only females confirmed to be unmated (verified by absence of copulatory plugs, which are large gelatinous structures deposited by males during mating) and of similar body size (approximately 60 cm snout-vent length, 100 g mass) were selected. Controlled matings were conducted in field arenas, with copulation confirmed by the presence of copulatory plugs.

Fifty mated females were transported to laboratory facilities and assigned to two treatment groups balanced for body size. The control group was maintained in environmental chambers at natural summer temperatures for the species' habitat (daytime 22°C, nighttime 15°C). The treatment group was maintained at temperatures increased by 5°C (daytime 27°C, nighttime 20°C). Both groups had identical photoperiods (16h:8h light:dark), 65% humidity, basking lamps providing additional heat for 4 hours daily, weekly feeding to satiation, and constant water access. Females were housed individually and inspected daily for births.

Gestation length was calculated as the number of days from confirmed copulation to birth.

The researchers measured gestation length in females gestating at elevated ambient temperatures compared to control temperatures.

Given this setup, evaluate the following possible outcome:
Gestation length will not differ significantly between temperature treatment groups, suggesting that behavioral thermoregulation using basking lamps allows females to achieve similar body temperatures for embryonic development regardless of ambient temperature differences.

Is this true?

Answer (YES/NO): NO